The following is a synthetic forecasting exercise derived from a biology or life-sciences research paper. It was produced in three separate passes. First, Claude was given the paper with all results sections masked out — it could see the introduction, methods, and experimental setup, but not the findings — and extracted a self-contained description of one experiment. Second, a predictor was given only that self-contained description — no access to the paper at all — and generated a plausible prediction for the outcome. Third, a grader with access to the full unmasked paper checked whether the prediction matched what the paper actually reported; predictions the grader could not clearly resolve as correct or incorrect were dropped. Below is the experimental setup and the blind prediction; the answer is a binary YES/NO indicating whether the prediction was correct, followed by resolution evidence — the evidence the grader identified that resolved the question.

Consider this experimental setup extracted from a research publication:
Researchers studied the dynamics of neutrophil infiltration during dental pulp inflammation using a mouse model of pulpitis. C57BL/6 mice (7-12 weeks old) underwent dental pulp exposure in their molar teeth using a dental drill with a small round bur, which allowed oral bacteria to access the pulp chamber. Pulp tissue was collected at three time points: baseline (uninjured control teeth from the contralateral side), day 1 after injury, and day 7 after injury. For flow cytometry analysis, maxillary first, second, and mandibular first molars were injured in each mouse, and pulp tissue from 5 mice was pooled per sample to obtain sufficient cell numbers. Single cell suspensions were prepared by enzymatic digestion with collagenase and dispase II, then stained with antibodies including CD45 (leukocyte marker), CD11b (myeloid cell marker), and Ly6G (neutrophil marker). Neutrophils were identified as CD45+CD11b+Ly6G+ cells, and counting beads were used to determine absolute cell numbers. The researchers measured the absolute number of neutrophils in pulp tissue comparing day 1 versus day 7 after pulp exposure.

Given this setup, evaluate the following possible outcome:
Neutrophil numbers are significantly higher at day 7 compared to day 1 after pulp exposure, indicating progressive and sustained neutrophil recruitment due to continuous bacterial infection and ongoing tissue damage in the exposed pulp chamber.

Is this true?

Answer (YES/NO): NO